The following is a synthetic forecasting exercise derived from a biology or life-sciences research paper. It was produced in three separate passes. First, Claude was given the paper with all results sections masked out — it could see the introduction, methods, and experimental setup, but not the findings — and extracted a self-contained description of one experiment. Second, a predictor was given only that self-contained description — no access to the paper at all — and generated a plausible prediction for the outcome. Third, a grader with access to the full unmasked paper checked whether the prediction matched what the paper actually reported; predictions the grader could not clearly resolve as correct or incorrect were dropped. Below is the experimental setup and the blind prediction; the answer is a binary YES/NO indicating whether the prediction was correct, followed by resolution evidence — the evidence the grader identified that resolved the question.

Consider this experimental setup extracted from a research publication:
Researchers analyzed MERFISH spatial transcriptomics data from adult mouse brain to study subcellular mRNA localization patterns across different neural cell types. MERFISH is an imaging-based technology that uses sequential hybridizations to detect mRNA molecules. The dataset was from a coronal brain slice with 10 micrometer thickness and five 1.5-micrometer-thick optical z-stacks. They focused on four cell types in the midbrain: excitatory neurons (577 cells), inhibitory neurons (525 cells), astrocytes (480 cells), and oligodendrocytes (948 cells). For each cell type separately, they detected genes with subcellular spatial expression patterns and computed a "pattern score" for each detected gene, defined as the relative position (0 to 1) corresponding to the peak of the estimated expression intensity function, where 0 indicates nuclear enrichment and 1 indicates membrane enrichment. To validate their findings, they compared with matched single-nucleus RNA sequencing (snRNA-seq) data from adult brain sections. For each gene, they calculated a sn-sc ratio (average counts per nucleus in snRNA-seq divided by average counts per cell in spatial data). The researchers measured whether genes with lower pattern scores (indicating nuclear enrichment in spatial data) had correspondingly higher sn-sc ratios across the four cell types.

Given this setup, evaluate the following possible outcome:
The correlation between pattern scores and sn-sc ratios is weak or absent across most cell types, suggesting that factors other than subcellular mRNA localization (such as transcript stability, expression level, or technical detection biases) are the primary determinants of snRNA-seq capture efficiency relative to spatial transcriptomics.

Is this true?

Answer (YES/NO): NO